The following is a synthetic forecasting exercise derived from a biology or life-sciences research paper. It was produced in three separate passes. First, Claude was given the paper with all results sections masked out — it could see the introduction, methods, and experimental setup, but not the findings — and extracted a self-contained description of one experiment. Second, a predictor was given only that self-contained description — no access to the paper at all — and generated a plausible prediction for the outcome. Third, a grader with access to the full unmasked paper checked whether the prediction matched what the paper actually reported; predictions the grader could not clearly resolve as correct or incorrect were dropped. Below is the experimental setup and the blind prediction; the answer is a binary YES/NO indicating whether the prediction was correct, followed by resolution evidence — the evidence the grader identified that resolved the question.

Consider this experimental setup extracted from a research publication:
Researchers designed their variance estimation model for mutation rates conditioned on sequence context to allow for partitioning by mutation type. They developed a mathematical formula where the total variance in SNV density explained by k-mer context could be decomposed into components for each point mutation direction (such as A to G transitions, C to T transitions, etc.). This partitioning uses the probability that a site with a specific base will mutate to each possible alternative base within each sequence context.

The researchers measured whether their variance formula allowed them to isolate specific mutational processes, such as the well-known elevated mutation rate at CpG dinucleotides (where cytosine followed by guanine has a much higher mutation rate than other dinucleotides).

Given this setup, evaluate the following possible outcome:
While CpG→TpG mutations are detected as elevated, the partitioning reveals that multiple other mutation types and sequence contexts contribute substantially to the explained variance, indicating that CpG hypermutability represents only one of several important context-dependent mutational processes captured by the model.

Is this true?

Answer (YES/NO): NO